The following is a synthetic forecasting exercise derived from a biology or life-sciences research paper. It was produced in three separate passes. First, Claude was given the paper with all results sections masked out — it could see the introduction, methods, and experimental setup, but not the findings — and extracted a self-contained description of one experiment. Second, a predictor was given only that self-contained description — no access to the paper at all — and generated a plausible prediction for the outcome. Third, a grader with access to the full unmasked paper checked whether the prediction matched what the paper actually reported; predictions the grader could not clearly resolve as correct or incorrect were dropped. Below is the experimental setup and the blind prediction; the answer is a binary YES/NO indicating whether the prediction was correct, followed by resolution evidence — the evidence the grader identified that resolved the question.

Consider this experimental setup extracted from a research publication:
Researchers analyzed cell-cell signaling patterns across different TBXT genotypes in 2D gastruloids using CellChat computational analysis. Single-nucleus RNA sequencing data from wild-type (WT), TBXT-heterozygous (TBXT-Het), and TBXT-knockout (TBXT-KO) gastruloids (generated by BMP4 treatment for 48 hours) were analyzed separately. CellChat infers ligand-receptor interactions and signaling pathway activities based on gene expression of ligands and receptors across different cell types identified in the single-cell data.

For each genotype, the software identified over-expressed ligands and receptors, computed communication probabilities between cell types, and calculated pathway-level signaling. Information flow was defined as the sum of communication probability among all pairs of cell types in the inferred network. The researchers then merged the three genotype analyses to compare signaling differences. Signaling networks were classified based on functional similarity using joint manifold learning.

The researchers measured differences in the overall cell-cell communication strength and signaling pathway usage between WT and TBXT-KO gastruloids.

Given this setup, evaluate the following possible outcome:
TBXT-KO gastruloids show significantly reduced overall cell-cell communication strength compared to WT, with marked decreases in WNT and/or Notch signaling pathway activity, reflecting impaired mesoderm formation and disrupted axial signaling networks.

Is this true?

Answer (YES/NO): NO